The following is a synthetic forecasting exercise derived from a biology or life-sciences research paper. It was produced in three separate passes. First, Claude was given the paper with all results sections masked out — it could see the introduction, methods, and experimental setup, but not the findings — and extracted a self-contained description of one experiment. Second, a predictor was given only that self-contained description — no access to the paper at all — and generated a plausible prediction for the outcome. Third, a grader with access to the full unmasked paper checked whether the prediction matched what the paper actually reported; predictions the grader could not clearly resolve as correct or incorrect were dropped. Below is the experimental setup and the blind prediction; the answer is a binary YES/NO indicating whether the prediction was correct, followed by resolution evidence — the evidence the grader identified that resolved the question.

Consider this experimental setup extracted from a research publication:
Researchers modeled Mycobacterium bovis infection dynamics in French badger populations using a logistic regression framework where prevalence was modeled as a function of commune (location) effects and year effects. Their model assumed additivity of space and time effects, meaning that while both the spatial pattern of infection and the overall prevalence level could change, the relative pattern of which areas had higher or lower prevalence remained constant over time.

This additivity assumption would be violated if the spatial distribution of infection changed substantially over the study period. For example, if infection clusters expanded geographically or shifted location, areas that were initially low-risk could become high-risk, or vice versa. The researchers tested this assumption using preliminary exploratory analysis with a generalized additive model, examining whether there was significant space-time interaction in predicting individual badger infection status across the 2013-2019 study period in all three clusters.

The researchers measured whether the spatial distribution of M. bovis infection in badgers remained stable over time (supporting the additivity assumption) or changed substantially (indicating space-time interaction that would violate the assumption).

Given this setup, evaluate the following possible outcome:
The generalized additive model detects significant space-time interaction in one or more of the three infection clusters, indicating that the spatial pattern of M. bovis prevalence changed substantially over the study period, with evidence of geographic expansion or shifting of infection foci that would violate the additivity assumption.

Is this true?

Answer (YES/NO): NO